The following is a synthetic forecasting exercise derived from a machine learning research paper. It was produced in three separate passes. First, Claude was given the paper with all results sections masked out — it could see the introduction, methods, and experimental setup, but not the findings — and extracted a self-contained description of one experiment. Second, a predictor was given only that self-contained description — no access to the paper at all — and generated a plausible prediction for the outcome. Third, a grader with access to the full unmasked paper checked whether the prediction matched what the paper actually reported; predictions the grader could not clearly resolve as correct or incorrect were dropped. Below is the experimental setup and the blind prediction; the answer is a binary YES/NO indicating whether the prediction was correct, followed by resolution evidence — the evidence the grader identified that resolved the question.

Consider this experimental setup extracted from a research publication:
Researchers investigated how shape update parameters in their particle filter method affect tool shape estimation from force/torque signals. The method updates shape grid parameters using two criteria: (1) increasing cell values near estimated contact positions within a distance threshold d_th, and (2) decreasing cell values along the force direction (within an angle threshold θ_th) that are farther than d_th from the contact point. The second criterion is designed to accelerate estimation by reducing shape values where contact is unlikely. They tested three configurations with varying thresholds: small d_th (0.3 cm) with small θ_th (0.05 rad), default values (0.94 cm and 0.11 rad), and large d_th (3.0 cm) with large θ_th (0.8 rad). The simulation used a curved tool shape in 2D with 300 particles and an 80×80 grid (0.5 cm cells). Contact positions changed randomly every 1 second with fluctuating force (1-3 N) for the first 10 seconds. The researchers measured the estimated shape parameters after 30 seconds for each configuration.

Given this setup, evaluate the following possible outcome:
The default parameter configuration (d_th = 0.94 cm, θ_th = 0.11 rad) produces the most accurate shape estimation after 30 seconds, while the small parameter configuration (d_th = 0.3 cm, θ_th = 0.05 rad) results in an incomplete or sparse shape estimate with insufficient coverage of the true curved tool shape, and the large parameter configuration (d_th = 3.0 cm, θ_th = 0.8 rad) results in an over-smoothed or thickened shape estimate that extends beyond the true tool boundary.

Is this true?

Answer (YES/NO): NO